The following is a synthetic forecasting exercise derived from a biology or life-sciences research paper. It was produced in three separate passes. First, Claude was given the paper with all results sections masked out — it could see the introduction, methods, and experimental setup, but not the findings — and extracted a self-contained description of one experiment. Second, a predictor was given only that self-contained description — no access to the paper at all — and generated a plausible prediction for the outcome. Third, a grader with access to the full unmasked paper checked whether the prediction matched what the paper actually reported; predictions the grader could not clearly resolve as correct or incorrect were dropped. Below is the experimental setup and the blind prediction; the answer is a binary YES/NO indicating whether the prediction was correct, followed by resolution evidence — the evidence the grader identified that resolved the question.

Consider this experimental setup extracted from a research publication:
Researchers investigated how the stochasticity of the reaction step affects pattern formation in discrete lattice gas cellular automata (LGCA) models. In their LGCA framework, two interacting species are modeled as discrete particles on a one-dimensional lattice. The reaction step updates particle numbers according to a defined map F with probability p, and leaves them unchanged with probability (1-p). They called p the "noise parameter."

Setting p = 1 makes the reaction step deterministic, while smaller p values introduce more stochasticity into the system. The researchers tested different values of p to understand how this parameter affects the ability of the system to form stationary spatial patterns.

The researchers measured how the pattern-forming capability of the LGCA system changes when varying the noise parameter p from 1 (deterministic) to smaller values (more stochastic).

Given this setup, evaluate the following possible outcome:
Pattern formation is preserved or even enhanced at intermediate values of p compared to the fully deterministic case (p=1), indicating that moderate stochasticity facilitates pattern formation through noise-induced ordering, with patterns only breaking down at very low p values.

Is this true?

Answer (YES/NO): YES